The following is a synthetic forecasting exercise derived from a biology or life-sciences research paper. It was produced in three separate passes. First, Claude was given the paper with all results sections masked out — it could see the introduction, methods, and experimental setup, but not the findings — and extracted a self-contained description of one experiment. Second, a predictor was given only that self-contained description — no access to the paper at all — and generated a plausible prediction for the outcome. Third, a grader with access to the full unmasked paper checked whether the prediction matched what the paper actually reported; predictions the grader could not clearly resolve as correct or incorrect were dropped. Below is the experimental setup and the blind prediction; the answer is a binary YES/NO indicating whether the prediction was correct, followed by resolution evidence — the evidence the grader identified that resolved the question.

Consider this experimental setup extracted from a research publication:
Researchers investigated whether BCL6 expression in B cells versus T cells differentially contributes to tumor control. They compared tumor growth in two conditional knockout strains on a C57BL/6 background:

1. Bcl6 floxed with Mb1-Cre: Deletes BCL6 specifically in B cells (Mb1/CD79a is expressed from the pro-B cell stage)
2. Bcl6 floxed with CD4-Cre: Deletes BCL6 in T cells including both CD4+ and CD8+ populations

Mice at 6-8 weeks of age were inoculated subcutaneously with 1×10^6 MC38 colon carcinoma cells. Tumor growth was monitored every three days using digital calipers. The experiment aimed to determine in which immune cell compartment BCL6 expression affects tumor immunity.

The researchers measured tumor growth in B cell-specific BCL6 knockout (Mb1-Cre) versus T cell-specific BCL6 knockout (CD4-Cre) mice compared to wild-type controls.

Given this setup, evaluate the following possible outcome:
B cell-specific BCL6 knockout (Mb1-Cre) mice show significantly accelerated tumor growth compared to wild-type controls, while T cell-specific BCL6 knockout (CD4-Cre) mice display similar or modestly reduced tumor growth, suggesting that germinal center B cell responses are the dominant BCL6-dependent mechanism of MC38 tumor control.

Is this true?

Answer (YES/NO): NO